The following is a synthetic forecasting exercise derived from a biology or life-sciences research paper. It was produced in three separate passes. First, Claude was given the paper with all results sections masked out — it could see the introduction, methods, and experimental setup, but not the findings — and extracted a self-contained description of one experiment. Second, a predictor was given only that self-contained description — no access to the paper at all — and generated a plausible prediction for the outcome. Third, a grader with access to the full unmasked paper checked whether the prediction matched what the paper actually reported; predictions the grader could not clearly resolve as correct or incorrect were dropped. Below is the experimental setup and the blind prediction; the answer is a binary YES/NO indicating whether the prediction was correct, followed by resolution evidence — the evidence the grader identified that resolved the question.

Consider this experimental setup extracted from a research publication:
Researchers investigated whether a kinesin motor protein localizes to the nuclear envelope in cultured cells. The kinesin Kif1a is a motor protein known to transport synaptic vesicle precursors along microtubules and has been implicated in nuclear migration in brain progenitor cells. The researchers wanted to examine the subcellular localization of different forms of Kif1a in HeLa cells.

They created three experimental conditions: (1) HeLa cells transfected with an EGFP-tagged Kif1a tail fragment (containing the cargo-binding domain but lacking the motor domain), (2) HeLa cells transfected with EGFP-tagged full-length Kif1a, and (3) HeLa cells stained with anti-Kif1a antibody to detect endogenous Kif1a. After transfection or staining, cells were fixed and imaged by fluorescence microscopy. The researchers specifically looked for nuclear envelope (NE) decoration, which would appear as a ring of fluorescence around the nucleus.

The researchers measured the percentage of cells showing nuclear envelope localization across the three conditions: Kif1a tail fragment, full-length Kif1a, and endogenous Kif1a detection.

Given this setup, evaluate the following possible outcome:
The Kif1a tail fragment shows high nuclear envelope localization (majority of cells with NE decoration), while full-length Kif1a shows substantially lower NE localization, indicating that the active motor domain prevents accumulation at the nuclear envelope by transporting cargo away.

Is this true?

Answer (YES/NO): YES